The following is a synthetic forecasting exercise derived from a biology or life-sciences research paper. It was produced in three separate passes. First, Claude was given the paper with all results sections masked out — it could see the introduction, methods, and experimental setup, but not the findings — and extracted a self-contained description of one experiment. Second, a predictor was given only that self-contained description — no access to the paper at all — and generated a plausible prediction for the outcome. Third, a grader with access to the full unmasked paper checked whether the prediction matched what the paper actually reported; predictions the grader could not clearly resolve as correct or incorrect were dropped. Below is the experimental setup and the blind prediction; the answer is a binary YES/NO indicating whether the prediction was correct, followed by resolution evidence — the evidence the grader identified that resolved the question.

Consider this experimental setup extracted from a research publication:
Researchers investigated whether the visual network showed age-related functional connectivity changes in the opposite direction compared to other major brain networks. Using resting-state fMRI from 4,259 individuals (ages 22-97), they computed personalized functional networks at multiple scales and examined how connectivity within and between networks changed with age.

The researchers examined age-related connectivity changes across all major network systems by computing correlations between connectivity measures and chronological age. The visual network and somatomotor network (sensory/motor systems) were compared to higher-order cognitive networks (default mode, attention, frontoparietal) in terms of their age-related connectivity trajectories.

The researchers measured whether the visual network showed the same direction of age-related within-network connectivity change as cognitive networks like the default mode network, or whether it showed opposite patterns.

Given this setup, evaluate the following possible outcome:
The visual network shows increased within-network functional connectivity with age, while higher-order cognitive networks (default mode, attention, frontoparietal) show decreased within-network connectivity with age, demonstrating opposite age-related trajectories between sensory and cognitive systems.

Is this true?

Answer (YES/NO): YES